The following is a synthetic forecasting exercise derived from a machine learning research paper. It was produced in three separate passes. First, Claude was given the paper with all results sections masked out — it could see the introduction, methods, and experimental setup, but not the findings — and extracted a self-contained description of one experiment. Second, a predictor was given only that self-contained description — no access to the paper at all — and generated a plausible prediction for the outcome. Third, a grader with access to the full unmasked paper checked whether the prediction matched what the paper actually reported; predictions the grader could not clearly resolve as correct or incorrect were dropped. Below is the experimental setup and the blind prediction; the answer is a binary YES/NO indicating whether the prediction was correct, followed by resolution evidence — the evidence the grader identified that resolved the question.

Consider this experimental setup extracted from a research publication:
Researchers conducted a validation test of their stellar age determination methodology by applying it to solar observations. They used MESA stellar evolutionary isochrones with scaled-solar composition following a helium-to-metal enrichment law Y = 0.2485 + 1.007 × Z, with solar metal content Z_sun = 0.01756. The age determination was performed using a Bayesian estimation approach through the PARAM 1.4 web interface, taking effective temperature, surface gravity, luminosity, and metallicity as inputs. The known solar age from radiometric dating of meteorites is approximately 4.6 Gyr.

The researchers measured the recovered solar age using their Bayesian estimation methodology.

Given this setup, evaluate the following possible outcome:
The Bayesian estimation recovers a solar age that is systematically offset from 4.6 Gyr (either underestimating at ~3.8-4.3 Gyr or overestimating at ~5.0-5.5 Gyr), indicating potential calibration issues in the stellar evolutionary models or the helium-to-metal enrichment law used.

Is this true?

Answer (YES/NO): NO